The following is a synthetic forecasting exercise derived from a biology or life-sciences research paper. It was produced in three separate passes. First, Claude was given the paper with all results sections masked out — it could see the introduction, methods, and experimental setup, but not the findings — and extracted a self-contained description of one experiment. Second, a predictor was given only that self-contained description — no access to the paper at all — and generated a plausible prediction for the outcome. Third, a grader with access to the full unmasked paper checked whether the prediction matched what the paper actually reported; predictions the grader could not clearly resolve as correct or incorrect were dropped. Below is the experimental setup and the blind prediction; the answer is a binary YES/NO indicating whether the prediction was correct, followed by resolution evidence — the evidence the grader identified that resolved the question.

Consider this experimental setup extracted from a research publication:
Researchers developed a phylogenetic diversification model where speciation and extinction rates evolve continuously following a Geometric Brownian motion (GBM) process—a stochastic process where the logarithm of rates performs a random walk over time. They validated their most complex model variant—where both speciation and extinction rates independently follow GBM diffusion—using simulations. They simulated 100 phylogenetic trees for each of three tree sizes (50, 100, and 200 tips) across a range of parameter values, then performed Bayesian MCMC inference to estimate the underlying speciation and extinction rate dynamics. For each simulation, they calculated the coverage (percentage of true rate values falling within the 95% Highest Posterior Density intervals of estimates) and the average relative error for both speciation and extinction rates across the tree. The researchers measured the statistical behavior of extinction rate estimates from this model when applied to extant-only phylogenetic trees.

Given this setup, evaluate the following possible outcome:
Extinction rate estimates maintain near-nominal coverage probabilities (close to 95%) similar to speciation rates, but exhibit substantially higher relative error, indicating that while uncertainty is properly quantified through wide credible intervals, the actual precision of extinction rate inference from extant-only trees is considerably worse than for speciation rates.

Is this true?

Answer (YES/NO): NO